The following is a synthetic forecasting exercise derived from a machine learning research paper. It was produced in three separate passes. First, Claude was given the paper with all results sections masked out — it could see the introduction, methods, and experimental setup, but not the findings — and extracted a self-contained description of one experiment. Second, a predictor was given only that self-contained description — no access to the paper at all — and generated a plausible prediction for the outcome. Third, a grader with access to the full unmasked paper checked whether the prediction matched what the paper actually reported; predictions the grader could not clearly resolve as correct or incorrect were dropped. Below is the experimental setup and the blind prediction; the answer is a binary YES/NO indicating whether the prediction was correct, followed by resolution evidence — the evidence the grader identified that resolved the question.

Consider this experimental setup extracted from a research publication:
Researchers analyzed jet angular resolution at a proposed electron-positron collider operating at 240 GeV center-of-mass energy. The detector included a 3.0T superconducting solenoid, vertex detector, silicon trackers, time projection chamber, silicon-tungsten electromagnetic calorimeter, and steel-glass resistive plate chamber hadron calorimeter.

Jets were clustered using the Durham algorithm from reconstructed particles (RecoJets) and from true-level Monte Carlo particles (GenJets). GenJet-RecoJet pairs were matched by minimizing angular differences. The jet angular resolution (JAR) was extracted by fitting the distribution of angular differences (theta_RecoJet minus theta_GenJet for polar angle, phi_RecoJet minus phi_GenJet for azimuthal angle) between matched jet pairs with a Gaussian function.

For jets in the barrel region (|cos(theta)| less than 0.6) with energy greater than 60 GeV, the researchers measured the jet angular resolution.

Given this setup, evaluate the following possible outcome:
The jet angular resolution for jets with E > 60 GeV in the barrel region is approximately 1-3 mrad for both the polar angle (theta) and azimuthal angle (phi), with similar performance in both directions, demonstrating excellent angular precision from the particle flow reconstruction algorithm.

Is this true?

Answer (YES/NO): NO